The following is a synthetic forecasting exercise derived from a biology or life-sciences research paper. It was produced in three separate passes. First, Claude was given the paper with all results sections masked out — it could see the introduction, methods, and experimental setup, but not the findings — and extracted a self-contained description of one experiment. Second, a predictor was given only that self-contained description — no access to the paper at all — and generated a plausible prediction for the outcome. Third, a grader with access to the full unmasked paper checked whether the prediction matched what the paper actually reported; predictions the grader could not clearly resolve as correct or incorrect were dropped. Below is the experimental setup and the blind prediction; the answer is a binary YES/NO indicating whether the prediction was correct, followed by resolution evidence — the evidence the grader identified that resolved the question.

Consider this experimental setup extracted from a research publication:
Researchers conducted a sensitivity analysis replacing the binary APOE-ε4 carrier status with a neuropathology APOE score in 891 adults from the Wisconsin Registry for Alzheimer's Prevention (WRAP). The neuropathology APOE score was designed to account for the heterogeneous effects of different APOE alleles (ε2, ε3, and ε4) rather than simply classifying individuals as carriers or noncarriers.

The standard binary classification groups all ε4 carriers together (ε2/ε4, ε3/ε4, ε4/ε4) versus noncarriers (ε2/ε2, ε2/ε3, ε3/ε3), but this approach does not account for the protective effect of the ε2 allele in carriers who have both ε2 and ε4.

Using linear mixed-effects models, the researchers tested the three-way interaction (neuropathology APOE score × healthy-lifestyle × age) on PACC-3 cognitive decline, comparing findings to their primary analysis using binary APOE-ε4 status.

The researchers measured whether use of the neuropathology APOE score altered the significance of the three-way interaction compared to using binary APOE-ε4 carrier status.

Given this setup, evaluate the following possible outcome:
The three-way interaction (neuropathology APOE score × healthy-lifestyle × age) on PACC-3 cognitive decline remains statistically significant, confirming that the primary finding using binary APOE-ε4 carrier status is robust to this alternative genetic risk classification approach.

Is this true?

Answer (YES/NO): YES